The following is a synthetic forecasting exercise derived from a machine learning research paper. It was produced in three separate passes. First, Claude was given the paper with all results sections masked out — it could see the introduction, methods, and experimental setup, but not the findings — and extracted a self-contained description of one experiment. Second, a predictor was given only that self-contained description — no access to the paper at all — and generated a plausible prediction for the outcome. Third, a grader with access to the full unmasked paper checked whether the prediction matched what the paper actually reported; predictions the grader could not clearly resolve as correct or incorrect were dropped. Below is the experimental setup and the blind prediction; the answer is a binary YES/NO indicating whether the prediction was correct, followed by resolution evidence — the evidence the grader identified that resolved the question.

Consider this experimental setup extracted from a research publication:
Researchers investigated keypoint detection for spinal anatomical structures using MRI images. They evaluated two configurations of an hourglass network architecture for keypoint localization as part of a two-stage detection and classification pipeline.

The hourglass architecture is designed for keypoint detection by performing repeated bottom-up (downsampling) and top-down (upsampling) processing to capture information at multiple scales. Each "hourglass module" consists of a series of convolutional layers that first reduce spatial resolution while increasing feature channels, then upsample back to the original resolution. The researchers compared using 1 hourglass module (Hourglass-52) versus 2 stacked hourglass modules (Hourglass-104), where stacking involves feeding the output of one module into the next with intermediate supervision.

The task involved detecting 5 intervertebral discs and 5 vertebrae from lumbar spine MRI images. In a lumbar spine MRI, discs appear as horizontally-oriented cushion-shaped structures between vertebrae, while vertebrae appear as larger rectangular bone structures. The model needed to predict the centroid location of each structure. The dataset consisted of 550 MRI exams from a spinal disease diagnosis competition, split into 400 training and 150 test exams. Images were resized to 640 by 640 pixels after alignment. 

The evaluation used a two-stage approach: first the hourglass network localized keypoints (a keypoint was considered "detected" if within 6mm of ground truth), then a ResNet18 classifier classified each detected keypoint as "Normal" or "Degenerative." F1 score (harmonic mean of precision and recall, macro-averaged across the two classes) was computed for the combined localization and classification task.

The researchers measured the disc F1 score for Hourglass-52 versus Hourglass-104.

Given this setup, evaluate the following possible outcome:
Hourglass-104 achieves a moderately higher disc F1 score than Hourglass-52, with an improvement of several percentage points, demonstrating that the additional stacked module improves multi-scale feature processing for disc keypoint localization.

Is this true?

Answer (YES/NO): NO